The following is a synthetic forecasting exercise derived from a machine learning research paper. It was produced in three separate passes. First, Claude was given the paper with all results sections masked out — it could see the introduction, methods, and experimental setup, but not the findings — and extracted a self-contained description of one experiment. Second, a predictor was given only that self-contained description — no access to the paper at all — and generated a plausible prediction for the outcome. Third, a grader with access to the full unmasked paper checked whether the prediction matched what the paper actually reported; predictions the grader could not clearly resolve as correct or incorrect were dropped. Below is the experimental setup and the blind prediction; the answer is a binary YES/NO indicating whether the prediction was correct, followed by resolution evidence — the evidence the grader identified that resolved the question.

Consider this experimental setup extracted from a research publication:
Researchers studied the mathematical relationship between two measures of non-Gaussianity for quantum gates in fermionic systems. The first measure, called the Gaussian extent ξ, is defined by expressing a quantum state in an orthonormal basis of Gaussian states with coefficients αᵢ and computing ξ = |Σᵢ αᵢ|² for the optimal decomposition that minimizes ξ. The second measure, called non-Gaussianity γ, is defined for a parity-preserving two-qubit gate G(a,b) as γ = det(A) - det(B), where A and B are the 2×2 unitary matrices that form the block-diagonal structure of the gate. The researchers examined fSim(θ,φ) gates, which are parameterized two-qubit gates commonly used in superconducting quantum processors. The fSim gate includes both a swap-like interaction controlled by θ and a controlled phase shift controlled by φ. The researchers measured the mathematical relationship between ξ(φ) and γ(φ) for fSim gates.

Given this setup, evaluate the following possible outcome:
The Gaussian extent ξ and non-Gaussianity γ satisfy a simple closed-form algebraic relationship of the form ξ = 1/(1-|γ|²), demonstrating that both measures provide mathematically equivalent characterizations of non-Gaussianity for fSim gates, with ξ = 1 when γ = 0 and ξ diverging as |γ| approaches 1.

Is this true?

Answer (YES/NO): NO